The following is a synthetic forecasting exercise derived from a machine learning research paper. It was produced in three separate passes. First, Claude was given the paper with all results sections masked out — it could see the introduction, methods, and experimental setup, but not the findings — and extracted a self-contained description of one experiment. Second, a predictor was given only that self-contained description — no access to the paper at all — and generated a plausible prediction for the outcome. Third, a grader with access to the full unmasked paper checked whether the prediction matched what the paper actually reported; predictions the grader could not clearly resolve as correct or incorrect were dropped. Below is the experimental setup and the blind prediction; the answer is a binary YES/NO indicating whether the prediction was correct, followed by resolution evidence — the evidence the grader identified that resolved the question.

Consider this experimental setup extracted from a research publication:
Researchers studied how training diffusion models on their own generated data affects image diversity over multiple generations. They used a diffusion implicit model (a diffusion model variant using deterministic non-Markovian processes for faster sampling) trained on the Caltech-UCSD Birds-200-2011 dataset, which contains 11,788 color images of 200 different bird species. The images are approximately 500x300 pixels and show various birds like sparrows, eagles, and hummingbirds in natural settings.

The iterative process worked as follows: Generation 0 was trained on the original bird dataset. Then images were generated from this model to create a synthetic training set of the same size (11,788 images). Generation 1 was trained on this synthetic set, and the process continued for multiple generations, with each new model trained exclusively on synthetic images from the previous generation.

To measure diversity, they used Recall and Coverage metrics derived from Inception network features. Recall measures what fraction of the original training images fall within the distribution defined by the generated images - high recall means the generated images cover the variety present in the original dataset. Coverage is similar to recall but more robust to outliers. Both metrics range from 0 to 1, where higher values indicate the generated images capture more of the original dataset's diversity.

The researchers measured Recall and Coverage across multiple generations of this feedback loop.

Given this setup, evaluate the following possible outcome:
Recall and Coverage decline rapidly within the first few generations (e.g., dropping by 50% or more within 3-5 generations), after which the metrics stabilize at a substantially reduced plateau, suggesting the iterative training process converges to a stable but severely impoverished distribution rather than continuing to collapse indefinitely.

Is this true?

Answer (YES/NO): NO